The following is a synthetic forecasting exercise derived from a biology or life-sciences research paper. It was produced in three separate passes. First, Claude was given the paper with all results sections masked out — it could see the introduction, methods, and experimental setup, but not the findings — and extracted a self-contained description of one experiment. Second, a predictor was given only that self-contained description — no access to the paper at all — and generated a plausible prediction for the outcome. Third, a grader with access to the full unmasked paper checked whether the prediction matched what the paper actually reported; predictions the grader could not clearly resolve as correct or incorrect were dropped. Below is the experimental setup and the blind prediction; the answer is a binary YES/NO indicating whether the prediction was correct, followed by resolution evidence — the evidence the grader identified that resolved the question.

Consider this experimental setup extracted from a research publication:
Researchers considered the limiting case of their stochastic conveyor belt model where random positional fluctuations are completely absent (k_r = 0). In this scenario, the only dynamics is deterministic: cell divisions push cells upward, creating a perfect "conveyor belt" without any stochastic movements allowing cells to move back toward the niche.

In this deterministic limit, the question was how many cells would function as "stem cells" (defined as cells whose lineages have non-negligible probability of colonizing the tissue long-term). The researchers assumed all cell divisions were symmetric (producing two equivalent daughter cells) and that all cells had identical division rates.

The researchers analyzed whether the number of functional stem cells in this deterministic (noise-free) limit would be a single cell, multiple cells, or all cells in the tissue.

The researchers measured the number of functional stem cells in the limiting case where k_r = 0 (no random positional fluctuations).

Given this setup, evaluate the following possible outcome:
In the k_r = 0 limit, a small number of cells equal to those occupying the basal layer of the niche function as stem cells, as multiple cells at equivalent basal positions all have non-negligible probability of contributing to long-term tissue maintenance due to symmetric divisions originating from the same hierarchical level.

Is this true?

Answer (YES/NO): NO